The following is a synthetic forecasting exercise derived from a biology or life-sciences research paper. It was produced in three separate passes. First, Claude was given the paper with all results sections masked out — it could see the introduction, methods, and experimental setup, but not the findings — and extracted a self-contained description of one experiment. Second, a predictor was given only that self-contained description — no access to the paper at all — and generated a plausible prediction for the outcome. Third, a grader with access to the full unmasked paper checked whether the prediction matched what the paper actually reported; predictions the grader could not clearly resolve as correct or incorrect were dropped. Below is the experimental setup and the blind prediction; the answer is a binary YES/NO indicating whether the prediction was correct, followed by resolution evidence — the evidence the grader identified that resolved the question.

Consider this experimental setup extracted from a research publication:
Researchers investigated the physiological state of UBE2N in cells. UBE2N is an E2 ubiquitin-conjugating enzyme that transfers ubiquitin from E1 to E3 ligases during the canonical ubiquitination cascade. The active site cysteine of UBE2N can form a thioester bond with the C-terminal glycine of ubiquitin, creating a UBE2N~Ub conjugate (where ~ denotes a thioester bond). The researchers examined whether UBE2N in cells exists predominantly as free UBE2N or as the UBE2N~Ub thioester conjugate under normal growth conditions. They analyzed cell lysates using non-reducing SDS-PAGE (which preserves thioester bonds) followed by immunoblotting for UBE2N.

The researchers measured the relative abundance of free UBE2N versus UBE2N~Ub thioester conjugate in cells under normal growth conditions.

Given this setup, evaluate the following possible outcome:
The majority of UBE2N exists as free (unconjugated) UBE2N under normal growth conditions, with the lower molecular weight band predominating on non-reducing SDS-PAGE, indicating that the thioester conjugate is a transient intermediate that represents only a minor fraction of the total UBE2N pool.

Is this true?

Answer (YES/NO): NO